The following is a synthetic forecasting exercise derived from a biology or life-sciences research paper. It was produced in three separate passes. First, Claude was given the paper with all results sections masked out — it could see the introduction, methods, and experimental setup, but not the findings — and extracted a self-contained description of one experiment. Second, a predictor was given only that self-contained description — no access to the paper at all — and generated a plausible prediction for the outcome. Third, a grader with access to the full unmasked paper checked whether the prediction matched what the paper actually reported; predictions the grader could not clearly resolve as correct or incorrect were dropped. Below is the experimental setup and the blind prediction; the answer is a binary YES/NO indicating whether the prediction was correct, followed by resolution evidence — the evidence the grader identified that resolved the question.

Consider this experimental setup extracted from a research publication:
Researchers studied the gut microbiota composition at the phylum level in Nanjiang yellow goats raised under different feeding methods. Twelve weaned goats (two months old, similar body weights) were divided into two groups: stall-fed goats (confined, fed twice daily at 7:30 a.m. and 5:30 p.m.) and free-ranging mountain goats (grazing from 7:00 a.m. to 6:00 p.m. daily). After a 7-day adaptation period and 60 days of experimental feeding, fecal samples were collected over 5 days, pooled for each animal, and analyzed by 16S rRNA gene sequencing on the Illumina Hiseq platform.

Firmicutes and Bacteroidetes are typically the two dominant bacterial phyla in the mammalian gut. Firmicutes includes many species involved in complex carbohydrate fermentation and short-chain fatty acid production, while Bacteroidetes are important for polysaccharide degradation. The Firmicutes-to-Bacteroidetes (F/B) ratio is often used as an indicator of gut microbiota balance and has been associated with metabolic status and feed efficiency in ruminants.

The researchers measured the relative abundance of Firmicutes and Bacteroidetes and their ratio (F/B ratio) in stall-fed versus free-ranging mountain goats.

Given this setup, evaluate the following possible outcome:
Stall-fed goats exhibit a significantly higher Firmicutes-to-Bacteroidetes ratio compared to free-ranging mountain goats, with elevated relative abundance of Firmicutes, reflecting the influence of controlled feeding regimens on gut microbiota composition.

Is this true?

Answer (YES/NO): YES